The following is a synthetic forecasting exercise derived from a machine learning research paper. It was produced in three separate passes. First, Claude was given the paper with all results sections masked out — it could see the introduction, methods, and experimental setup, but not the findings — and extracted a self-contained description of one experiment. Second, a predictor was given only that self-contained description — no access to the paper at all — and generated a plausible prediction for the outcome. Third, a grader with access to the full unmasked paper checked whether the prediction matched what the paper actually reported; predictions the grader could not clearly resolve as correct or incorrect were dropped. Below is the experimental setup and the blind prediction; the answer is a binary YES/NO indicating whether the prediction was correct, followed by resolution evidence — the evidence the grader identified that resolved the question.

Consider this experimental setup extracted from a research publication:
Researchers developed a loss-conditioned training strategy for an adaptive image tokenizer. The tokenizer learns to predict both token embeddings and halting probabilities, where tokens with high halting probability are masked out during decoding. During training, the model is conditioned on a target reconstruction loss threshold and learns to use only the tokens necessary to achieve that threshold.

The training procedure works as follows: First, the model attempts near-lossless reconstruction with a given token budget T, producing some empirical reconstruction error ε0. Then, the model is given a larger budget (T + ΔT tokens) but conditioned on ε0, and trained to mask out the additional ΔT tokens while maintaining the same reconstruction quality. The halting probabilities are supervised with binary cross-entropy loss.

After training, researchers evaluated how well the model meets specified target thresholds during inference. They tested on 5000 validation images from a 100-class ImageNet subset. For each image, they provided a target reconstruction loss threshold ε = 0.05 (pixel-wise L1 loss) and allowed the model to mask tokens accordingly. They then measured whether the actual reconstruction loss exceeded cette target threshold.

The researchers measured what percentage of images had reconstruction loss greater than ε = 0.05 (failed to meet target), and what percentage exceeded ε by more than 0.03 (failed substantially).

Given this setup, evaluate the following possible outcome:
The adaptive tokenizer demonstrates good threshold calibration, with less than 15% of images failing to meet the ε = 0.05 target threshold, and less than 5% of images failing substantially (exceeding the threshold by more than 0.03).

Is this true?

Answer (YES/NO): YES